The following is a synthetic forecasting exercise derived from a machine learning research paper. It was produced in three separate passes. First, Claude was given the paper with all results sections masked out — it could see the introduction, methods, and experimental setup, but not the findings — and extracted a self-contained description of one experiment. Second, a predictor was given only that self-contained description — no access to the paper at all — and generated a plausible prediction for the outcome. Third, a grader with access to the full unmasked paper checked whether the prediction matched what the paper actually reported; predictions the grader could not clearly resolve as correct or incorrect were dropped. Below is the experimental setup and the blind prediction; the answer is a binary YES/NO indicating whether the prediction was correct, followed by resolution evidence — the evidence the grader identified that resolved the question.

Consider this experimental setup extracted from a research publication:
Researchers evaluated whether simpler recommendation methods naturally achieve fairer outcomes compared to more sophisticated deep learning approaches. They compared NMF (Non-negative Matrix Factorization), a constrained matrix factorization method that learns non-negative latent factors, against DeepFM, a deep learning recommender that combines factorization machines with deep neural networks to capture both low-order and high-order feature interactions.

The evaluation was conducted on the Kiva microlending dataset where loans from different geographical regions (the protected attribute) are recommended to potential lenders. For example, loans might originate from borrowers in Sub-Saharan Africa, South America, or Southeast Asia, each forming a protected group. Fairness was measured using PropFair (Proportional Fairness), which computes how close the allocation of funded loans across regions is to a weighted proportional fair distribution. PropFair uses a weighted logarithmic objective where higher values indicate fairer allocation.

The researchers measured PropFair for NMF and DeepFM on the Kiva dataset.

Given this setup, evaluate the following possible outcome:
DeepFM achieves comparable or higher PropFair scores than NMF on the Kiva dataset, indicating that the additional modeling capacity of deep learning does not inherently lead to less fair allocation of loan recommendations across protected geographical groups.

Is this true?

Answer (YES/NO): YES